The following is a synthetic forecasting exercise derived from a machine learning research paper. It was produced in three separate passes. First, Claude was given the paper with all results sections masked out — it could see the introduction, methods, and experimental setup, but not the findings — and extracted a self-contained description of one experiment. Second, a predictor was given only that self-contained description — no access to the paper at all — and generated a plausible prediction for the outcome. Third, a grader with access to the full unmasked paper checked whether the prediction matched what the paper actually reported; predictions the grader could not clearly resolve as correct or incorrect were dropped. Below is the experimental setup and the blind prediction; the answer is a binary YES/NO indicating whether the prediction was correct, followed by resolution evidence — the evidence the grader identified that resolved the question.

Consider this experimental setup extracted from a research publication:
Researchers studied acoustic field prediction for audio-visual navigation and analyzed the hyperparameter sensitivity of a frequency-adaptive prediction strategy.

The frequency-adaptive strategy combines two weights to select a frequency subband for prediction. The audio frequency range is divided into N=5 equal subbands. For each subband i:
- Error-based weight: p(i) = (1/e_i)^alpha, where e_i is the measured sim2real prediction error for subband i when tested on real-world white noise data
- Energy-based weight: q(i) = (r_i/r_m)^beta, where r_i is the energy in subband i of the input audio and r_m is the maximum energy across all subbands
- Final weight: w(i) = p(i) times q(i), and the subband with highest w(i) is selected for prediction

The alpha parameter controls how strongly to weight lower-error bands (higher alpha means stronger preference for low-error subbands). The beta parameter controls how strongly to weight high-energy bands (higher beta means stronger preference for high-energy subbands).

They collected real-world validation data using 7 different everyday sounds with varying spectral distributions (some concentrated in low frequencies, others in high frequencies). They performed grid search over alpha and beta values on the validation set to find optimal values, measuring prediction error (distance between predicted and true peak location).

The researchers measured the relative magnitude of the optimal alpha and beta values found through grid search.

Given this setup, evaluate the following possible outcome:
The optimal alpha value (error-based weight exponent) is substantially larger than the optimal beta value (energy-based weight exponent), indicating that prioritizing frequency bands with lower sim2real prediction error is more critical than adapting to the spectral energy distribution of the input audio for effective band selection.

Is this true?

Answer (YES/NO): YES